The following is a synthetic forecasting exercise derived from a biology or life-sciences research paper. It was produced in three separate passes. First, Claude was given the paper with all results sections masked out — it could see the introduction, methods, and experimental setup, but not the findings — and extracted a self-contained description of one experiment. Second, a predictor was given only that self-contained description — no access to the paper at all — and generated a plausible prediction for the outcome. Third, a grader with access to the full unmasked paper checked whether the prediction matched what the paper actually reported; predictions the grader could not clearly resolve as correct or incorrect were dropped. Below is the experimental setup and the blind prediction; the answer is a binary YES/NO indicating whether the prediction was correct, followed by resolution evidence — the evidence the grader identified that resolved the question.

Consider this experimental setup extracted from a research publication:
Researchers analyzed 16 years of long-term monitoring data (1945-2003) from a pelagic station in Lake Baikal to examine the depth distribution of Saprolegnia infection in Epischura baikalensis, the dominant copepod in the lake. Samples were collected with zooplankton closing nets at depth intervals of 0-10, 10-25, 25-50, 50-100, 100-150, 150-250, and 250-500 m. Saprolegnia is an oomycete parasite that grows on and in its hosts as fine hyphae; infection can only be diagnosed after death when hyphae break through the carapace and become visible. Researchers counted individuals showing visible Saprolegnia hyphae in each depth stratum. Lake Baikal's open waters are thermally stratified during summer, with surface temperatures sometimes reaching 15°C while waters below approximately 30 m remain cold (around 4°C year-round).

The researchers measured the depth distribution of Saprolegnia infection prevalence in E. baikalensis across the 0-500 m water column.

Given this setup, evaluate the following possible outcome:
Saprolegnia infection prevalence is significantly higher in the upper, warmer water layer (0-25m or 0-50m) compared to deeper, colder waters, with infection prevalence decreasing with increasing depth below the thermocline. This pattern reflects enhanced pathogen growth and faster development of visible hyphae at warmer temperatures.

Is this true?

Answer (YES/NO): NO